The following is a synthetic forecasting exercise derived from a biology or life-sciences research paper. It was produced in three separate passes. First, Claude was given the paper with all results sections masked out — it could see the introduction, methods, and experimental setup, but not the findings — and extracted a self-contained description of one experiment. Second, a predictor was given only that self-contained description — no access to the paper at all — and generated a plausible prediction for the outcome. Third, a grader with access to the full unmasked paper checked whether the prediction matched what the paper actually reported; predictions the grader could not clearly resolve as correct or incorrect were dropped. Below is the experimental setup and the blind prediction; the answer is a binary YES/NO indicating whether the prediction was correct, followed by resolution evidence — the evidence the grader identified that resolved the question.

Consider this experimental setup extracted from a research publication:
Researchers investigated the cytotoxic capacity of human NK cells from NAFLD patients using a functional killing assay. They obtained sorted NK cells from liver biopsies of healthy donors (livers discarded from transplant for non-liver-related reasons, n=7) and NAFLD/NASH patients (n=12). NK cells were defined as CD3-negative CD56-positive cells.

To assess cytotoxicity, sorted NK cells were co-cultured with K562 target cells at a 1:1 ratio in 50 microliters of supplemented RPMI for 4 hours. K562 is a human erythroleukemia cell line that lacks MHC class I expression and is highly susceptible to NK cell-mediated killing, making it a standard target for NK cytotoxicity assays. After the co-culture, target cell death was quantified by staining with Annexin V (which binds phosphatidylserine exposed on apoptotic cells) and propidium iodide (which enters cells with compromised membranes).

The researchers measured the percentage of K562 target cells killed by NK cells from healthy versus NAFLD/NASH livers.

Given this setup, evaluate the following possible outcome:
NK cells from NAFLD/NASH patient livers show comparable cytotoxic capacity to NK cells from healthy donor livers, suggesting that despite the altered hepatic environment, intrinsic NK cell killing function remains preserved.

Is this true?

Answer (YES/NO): NO